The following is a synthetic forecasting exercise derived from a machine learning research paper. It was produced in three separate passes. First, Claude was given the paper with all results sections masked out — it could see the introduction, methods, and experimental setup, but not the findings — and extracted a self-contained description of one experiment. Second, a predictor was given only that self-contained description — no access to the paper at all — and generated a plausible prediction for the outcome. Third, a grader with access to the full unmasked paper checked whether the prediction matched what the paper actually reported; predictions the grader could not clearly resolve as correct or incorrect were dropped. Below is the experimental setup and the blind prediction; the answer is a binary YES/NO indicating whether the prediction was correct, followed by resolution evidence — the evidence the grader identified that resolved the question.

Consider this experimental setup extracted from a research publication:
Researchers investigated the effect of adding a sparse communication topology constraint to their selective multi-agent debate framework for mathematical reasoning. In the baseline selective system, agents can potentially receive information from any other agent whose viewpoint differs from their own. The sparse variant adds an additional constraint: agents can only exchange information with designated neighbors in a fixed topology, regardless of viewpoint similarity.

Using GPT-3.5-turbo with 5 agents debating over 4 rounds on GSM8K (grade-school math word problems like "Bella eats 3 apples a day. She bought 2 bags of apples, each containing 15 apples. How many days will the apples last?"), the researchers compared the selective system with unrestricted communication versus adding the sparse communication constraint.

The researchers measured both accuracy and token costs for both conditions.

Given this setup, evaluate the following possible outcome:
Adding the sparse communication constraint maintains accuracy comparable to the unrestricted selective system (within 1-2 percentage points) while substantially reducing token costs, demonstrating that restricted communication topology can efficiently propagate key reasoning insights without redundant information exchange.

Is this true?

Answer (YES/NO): NO